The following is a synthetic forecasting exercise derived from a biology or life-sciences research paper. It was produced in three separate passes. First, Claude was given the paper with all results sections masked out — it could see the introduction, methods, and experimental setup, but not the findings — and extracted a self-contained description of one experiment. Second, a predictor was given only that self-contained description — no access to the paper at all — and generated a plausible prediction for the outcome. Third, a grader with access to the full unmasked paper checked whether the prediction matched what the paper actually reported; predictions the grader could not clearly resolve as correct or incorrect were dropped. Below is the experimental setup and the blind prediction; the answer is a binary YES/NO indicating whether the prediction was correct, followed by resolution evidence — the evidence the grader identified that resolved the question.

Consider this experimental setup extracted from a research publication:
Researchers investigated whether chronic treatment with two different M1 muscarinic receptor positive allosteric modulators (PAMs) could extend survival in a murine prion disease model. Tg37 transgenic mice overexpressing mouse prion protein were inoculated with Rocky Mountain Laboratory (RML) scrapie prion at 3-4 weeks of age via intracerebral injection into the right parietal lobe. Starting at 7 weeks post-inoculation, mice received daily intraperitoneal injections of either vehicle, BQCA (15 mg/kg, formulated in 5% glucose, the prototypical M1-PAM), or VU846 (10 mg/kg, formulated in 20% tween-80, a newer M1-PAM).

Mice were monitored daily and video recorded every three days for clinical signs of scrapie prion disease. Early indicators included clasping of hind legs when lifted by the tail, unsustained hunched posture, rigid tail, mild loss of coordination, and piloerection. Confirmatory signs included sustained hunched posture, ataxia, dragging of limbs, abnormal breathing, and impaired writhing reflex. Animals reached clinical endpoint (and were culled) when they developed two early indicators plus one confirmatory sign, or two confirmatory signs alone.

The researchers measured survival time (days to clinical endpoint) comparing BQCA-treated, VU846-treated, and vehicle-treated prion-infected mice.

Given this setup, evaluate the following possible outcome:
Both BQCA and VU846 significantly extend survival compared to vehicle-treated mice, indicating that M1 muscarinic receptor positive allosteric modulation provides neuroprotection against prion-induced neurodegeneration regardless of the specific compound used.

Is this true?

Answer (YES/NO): YES